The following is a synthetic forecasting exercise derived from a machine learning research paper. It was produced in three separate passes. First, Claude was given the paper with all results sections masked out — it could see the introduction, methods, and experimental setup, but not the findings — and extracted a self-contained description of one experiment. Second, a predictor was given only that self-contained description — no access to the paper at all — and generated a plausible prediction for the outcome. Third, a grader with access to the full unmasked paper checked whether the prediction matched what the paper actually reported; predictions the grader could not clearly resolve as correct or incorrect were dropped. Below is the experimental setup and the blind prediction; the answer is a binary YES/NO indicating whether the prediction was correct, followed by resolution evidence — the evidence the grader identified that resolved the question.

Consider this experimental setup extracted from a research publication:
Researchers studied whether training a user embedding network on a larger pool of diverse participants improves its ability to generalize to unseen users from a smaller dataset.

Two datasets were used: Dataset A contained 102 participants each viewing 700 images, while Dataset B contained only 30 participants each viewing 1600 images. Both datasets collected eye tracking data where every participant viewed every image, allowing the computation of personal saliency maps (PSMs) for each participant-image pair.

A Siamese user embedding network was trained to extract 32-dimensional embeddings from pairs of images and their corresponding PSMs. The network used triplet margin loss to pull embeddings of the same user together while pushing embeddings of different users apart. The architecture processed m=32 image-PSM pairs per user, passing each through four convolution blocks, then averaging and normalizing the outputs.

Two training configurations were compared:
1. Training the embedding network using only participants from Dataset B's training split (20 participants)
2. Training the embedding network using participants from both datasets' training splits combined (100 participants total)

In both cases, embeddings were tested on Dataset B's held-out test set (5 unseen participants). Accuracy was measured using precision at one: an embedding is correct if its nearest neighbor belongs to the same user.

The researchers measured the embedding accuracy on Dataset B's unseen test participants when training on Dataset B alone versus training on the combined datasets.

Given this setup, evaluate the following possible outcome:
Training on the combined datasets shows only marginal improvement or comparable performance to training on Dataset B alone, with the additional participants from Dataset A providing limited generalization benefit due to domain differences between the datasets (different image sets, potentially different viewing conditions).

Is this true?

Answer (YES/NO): NO